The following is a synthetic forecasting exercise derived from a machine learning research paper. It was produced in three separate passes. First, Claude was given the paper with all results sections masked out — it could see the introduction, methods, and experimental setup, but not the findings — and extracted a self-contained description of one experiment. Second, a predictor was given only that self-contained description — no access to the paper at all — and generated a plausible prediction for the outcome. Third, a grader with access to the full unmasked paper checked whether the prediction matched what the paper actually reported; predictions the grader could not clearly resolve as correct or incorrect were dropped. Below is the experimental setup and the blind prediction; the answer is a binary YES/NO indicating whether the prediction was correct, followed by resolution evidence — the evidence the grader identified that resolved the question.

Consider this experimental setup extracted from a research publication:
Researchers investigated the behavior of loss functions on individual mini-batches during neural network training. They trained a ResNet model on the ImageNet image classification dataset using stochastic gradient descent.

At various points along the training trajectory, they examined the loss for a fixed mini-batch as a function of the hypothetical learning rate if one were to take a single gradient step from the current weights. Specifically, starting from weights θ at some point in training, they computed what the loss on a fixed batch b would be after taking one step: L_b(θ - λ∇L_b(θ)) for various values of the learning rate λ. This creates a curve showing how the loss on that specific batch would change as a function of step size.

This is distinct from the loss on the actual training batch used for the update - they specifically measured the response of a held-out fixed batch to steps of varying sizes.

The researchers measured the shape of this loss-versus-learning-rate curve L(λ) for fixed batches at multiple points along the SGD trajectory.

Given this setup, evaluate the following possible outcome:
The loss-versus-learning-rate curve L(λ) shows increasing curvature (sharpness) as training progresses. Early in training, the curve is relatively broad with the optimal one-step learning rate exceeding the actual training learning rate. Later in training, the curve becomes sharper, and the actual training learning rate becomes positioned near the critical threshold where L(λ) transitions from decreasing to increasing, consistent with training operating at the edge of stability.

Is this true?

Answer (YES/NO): NO